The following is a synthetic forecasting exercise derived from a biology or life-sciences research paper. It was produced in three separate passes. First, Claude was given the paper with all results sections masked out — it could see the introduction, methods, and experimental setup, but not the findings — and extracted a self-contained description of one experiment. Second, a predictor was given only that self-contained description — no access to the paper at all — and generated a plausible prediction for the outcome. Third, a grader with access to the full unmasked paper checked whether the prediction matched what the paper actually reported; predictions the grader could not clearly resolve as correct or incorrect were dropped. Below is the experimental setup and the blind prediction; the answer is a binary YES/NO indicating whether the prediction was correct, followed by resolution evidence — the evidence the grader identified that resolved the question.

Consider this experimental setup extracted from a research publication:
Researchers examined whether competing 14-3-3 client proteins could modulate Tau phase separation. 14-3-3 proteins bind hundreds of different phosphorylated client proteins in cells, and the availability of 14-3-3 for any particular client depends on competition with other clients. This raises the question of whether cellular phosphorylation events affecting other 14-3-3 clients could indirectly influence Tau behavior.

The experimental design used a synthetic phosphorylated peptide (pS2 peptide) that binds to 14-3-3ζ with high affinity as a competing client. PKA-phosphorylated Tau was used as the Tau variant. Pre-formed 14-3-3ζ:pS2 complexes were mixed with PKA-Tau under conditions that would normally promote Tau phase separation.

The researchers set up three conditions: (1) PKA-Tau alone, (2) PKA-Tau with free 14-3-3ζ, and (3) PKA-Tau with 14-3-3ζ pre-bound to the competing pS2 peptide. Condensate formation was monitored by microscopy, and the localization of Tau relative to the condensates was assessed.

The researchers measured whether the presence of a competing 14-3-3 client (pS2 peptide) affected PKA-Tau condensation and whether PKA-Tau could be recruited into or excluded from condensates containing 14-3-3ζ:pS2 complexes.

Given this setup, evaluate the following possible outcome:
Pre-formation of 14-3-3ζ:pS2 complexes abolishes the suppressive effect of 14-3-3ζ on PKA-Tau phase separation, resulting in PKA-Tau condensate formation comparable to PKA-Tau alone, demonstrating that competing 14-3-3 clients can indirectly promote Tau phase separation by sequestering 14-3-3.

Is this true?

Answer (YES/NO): NO